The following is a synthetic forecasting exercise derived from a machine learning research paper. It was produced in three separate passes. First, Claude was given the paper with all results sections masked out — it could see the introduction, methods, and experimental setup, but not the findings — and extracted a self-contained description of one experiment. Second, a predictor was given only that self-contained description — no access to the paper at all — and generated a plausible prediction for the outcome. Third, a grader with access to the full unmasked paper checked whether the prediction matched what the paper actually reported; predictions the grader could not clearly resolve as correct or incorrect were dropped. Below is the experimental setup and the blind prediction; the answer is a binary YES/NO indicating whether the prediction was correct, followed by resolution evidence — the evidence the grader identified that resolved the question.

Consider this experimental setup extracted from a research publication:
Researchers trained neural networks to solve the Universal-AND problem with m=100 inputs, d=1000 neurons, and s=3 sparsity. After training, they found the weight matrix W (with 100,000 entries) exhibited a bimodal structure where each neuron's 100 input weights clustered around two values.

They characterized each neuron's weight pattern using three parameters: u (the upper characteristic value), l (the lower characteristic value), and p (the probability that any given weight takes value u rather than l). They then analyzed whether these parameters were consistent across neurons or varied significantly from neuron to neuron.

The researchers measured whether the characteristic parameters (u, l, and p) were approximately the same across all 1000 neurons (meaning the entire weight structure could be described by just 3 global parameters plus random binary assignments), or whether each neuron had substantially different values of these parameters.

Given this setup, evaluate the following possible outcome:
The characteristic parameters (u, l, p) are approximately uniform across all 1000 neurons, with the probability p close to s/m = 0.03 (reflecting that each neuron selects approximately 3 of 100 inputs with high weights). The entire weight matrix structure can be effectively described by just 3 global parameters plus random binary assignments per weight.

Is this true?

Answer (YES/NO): NO